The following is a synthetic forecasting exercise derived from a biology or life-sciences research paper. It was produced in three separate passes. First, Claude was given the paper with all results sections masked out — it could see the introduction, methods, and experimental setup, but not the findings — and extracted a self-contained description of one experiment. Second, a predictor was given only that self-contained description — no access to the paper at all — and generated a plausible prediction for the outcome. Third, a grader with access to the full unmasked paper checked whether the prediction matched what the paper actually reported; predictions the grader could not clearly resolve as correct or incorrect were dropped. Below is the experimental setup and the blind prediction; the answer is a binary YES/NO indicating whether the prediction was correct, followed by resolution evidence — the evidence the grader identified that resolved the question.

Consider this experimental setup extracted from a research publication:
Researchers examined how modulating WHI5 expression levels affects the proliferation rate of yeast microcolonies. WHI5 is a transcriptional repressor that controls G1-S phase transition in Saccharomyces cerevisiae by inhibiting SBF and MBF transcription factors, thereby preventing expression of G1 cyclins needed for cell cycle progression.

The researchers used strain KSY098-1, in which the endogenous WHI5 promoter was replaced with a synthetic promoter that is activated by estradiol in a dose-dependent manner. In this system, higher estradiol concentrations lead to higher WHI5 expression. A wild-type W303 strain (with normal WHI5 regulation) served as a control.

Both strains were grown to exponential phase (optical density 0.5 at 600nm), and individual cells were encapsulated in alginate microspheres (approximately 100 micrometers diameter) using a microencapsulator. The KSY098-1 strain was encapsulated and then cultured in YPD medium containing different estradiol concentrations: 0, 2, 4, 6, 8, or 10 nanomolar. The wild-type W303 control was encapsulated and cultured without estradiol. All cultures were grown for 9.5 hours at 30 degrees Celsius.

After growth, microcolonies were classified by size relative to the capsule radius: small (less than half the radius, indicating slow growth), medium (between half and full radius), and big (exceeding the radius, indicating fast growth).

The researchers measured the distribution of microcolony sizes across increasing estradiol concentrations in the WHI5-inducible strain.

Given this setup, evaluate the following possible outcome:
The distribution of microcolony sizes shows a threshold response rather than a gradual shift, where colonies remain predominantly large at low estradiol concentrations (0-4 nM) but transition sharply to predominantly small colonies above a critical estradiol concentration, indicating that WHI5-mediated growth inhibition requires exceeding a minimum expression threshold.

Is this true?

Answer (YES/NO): NO